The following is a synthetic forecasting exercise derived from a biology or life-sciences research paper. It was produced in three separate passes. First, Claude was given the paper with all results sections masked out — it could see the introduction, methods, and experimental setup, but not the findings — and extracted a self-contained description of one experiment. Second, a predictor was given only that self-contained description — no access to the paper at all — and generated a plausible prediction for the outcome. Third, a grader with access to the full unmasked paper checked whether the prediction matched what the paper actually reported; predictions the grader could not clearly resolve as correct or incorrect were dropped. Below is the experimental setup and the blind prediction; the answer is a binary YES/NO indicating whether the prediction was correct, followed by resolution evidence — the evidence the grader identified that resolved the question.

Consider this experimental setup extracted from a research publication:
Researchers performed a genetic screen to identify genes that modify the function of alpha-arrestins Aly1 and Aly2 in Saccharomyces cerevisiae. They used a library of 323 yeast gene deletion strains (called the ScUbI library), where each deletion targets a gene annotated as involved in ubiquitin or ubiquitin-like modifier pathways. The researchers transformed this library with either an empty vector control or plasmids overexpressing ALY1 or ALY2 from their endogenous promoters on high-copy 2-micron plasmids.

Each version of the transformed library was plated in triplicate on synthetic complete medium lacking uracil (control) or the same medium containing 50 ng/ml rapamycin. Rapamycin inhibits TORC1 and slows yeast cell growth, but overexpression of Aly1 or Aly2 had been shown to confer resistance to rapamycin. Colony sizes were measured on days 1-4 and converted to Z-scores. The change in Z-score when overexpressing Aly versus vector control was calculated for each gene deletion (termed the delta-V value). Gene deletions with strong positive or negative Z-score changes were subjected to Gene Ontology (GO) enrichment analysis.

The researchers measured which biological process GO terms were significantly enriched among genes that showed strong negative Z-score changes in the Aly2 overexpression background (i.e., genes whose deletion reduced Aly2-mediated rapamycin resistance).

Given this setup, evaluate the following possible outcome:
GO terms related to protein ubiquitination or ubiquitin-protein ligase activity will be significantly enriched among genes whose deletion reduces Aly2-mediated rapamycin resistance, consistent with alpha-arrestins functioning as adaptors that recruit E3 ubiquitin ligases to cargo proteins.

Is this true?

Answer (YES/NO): NO